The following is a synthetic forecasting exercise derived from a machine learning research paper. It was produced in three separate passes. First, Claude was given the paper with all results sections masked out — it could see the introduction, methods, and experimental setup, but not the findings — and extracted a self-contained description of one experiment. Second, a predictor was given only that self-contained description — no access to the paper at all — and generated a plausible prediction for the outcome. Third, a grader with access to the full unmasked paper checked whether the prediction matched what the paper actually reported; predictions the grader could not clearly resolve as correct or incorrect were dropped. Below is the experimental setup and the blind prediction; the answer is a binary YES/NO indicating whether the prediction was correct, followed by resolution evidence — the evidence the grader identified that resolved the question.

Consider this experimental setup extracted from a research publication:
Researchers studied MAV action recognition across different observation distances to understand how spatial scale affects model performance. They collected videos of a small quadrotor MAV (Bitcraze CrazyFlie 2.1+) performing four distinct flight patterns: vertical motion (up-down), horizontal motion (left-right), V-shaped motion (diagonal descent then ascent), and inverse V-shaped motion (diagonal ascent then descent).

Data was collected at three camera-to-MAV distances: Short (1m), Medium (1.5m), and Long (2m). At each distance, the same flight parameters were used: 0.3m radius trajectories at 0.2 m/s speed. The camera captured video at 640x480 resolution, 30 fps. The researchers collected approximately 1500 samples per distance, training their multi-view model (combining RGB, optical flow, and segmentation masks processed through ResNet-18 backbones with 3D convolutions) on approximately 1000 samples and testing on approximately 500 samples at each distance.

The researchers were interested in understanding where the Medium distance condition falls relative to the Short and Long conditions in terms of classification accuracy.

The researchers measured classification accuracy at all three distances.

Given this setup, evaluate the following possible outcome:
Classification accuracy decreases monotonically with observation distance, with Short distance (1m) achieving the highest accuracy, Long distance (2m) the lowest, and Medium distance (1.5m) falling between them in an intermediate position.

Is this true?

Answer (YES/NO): YES